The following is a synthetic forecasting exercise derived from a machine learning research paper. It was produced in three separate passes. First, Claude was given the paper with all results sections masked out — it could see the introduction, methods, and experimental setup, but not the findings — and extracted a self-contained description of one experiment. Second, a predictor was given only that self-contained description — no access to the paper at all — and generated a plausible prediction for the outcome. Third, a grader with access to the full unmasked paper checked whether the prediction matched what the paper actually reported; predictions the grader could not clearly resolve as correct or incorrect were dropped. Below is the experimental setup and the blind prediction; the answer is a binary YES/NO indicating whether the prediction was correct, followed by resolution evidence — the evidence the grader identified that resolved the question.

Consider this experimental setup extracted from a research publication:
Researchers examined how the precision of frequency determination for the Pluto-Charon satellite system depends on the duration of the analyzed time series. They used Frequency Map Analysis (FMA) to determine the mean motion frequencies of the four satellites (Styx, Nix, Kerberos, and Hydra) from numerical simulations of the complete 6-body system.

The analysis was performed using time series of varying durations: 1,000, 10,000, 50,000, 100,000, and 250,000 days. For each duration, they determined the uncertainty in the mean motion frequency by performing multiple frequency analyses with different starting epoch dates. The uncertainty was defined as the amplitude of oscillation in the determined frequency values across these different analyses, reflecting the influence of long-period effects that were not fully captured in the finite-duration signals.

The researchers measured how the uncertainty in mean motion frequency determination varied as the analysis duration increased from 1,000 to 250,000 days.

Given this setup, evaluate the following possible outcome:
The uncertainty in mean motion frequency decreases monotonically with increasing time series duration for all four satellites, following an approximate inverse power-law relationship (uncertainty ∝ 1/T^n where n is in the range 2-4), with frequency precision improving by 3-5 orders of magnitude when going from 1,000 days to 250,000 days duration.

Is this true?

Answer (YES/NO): NO